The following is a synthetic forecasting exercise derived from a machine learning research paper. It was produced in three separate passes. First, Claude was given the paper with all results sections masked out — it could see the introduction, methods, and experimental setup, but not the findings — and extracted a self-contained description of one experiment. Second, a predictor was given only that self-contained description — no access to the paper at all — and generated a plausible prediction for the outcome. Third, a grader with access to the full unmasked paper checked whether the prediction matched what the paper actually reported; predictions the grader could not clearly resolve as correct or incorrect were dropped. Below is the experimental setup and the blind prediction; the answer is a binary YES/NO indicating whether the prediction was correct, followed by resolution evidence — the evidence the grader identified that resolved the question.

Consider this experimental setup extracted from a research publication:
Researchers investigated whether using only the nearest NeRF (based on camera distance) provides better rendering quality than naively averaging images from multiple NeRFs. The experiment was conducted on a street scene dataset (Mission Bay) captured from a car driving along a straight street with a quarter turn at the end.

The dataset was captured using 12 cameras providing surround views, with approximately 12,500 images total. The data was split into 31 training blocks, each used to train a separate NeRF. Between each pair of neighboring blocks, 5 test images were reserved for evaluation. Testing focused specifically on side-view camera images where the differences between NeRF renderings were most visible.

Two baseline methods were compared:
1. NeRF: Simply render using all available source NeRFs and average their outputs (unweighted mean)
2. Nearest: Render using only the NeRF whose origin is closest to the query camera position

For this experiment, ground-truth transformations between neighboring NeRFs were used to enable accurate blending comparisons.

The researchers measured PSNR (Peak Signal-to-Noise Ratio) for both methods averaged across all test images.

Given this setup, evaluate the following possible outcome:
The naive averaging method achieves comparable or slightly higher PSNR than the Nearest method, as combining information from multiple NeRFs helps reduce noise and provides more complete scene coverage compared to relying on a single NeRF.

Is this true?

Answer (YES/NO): NO